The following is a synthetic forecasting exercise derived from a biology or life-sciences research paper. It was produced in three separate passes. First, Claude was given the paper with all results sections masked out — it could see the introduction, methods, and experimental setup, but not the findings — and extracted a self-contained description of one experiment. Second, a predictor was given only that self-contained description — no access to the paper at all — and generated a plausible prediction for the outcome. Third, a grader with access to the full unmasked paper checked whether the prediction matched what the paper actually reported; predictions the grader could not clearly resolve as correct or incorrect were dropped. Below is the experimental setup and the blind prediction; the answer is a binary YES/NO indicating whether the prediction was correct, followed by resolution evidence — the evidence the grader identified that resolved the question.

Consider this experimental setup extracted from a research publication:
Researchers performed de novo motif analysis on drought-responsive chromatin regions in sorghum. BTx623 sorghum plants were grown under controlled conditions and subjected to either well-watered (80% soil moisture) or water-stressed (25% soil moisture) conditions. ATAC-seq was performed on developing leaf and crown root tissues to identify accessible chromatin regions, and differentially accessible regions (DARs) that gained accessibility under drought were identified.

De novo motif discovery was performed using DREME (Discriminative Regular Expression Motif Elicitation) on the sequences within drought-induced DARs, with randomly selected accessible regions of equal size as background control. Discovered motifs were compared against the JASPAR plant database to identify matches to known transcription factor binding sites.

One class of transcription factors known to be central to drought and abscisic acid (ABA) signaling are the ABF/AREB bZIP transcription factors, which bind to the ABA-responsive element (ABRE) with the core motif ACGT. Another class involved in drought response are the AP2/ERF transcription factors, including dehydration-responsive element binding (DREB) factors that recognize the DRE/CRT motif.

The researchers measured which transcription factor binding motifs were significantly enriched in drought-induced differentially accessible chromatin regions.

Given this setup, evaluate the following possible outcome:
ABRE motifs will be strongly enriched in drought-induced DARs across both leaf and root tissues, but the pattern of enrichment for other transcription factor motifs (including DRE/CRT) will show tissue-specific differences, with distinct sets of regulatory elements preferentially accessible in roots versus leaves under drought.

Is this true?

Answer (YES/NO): NO